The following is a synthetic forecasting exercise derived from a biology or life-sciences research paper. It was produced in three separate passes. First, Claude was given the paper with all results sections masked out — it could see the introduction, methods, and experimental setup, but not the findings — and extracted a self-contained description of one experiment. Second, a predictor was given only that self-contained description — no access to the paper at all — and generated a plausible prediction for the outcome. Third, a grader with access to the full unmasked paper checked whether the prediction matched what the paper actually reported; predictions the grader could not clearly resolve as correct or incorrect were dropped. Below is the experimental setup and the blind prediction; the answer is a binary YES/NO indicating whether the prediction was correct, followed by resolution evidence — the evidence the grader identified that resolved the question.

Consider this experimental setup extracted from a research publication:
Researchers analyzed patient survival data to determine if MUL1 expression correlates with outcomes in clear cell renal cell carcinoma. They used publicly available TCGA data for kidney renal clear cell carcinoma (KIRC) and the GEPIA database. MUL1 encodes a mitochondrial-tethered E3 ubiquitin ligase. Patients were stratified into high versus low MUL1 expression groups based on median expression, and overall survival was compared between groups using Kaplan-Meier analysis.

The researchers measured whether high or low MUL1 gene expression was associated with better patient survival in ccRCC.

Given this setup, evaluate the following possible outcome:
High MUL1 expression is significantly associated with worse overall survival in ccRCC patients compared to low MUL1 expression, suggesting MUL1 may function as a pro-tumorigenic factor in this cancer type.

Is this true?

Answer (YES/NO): NO